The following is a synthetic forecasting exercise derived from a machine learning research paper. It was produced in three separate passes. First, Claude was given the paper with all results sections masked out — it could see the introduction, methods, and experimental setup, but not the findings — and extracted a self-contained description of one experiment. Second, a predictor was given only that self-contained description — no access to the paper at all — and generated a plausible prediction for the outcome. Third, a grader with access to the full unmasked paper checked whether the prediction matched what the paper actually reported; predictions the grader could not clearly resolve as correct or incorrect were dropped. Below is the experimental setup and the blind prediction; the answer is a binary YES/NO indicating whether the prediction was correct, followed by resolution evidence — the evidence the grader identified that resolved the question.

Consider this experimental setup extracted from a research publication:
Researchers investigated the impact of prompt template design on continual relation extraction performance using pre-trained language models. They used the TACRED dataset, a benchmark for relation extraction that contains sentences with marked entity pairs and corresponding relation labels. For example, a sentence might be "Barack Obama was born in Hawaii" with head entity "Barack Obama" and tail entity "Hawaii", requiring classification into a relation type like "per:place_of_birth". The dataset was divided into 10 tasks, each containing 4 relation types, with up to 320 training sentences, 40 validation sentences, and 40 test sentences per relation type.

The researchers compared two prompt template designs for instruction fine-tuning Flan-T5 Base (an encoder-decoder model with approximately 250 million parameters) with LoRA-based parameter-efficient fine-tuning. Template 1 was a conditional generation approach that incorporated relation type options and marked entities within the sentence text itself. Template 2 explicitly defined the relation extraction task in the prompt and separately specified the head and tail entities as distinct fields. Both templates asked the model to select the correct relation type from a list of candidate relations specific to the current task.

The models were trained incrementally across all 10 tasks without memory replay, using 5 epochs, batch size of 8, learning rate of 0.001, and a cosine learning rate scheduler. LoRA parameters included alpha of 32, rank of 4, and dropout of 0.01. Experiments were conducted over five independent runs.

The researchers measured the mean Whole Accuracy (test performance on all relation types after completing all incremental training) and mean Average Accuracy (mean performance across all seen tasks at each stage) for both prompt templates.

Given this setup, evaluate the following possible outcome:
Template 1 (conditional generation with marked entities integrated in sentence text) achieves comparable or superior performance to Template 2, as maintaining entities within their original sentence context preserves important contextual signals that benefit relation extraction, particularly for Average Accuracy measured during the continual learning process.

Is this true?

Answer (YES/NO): YES